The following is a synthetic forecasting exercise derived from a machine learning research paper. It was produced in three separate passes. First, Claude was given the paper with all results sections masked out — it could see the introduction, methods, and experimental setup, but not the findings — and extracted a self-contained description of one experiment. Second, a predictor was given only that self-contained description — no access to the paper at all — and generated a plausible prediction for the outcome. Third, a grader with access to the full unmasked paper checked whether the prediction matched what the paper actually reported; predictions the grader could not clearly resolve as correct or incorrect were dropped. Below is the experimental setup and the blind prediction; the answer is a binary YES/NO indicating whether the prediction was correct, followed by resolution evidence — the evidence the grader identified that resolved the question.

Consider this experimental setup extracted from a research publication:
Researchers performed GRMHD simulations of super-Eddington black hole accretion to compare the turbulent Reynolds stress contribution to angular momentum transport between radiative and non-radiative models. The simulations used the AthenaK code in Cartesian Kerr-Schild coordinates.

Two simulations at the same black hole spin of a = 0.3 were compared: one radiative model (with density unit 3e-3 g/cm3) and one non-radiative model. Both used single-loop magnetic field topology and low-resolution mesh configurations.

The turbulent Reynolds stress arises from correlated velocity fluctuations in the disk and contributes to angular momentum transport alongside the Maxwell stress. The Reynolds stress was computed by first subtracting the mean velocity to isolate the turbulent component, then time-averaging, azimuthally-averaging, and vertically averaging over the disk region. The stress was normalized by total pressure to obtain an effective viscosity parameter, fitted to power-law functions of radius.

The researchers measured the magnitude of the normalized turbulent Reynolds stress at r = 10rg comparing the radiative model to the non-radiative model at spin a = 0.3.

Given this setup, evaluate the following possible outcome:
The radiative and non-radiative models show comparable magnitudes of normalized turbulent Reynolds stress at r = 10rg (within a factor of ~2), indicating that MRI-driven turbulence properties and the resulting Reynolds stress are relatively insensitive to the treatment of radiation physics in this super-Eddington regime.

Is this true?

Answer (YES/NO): YES